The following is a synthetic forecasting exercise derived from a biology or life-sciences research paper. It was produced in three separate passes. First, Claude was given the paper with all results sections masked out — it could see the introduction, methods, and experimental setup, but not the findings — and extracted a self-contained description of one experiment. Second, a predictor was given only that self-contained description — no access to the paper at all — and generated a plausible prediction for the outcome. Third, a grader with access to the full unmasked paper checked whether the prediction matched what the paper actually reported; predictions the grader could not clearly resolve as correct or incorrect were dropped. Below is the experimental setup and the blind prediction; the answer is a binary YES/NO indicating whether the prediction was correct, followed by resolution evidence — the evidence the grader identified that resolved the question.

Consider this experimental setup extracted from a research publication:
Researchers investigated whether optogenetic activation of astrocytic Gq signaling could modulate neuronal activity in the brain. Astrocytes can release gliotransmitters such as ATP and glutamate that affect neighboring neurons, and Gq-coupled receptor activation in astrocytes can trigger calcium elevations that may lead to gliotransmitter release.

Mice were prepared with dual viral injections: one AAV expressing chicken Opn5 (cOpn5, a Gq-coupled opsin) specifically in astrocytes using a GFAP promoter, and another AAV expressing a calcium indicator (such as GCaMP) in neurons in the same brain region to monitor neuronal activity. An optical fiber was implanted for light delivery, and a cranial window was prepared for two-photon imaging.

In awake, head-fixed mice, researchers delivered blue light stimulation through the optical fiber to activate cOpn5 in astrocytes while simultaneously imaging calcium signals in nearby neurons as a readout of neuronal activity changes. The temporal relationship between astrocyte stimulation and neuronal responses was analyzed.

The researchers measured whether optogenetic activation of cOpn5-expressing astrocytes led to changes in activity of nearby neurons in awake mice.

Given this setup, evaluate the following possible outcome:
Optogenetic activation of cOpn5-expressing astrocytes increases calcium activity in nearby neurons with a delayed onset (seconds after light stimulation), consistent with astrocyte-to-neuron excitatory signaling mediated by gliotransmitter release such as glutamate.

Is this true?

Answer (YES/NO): NO